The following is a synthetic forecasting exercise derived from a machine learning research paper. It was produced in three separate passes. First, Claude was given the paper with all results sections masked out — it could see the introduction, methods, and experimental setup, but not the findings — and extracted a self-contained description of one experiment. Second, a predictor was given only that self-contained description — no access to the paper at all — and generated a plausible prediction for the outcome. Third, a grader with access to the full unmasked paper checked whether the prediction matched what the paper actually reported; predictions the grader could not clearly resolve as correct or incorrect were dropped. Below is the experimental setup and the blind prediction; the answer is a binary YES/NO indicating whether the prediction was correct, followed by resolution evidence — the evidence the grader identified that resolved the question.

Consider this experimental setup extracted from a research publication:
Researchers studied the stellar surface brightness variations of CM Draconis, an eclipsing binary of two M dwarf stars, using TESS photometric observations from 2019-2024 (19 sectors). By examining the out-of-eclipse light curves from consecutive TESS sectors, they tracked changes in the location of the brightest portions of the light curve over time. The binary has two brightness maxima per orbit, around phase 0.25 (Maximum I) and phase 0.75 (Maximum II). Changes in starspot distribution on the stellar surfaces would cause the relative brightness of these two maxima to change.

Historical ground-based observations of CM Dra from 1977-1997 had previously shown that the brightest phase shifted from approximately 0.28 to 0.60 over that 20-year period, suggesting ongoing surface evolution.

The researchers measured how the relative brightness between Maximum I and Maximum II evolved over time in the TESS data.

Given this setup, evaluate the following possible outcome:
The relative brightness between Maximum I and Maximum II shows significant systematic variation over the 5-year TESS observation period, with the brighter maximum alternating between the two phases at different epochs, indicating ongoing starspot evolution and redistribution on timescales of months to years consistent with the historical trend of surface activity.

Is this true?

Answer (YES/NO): YES